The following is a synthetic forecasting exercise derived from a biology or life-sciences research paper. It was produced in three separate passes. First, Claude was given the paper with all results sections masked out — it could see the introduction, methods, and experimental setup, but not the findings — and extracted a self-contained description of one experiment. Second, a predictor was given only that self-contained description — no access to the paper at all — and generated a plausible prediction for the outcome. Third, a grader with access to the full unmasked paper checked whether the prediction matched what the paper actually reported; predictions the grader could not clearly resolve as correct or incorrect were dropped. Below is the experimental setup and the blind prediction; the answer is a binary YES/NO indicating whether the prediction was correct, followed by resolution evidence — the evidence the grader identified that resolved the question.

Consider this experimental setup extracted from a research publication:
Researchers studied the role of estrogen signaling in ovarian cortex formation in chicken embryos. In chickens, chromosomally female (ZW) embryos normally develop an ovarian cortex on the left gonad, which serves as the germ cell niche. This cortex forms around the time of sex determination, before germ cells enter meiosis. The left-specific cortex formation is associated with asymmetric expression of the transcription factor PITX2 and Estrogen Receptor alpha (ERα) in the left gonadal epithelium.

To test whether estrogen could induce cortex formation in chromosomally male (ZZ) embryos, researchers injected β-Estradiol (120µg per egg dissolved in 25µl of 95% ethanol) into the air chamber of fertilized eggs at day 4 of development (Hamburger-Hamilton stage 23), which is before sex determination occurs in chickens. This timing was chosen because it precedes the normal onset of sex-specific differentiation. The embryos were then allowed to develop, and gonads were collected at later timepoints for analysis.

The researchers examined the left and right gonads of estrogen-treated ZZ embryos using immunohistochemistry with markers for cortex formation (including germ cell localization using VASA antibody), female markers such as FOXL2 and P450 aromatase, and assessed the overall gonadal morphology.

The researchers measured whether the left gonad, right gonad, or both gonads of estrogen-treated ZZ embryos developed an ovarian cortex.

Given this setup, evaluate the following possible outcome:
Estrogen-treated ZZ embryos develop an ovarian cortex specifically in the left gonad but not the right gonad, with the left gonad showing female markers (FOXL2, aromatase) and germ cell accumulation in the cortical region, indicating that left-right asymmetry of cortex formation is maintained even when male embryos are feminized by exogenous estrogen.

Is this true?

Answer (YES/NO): YES